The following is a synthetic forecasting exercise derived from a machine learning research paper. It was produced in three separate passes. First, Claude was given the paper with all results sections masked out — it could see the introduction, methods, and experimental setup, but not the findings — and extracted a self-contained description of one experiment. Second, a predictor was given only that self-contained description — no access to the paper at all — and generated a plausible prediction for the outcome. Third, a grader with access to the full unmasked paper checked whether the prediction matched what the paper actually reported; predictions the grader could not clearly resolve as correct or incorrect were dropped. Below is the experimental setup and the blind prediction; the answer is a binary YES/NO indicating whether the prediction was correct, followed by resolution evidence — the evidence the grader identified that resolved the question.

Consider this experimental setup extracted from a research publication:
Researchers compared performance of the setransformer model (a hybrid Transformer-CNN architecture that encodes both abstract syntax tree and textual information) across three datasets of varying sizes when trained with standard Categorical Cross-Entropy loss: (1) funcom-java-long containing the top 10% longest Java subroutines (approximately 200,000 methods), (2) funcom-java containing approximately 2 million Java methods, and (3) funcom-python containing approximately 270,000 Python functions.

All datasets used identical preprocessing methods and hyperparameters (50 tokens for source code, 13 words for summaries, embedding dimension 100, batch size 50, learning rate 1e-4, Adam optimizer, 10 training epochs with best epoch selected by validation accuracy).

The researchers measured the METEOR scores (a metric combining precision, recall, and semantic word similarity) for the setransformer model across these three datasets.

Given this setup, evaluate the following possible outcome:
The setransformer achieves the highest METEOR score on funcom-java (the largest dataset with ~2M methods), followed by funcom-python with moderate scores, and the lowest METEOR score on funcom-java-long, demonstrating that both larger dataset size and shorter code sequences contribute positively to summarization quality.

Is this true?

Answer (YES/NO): NO